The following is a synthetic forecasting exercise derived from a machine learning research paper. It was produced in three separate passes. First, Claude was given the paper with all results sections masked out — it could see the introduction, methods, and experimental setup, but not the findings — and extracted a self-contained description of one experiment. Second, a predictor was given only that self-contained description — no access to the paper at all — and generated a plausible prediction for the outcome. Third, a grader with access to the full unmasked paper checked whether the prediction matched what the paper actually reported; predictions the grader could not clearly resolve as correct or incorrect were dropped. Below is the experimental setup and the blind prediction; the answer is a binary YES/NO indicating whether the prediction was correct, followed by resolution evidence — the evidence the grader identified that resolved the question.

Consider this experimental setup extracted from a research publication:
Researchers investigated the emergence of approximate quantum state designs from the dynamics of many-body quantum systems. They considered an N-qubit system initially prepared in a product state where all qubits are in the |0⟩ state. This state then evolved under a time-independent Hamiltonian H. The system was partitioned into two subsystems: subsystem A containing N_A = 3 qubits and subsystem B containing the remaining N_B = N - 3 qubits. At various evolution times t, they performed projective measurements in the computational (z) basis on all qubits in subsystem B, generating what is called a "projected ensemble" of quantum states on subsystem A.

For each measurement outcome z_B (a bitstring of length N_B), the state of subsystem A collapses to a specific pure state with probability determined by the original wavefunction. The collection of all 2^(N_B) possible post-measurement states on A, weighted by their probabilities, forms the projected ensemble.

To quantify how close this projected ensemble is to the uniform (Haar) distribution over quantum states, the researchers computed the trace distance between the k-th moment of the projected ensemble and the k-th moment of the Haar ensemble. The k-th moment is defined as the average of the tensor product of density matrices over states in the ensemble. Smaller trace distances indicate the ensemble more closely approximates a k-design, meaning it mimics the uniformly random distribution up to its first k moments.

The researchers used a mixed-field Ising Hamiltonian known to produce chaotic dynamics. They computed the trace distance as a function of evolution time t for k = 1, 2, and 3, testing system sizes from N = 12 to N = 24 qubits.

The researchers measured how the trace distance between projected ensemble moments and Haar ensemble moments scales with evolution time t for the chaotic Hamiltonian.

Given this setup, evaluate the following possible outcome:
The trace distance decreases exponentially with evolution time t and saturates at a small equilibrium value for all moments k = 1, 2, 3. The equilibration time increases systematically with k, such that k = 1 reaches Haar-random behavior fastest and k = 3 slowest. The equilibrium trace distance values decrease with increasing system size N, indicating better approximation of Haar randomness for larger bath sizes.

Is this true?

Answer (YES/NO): NO